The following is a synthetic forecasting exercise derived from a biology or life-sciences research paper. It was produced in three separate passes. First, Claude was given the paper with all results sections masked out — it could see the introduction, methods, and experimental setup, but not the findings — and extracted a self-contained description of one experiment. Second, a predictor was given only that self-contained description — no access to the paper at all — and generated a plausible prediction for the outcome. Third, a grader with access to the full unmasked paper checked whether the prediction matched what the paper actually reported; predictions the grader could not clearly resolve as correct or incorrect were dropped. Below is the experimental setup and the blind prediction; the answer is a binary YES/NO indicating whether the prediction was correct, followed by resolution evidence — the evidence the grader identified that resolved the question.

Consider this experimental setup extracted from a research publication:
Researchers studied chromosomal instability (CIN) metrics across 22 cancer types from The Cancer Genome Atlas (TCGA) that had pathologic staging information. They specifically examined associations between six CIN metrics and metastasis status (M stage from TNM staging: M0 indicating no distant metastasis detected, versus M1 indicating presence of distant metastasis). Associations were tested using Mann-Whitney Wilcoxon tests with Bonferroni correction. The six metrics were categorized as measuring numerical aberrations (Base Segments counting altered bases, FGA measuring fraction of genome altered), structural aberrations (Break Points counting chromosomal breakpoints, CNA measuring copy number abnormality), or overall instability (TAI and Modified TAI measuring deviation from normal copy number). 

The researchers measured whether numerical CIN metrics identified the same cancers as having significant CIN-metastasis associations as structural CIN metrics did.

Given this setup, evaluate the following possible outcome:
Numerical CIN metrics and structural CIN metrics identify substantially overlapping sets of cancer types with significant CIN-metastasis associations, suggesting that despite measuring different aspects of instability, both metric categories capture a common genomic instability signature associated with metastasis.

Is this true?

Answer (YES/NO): YES